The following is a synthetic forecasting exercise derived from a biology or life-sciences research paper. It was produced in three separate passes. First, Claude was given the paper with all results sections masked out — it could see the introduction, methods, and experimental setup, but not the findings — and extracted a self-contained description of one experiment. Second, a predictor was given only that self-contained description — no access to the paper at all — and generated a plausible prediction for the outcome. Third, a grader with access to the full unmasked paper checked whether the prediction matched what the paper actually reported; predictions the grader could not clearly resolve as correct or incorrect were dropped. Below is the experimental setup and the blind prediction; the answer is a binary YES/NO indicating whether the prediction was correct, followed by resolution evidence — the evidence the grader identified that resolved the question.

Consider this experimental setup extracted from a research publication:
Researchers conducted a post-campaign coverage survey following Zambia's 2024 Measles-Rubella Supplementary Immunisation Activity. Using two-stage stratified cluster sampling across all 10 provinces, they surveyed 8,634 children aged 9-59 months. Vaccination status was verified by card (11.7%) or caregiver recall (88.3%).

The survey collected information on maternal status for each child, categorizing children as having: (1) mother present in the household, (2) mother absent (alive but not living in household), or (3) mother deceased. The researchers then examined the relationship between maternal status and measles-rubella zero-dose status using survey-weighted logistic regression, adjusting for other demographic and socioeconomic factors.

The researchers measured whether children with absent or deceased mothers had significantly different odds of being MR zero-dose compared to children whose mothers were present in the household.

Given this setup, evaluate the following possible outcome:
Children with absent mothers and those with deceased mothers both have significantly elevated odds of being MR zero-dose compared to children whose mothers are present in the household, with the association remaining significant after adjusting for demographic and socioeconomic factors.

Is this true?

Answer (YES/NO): YES